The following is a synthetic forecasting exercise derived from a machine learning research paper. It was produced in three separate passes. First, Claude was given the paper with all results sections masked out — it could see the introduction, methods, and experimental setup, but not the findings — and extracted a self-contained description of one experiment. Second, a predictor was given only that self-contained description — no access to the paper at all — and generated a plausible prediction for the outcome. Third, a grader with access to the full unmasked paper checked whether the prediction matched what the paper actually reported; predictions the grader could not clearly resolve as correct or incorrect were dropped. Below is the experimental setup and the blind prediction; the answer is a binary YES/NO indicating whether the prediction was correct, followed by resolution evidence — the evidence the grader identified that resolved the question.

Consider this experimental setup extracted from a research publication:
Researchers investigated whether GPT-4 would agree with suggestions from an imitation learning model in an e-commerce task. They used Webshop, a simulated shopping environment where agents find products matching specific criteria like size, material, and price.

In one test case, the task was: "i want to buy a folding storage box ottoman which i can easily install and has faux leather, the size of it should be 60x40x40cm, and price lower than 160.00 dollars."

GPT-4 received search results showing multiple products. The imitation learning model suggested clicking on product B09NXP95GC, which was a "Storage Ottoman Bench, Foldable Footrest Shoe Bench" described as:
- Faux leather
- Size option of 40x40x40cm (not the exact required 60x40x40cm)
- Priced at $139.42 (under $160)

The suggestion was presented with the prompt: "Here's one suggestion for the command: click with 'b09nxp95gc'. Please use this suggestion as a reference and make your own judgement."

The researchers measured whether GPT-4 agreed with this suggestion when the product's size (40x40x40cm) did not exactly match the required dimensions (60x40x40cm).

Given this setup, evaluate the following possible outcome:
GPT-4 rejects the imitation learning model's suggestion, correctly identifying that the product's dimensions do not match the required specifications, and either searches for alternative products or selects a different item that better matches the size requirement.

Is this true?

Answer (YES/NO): NO